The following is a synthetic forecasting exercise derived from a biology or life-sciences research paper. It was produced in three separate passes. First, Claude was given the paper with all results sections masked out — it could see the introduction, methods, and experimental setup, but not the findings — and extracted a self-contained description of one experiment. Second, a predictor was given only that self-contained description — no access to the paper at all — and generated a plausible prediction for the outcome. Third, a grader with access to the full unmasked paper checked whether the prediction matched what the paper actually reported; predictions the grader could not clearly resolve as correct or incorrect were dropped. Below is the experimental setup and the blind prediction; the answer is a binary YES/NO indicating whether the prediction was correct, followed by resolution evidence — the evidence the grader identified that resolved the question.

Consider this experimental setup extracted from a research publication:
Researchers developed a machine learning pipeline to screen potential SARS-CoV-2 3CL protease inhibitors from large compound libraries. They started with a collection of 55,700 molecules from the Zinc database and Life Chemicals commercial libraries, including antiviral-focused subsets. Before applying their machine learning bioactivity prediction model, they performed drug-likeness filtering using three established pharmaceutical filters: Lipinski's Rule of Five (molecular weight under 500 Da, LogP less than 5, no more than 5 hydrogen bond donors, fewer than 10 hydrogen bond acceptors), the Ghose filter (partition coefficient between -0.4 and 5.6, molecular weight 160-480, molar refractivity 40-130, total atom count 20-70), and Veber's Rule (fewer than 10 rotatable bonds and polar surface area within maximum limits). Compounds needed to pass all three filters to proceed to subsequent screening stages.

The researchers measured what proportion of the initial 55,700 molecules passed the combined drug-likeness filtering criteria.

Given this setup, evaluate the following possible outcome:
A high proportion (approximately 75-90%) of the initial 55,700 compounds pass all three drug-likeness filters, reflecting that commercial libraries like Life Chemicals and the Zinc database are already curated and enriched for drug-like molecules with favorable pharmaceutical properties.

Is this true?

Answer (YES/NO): NO